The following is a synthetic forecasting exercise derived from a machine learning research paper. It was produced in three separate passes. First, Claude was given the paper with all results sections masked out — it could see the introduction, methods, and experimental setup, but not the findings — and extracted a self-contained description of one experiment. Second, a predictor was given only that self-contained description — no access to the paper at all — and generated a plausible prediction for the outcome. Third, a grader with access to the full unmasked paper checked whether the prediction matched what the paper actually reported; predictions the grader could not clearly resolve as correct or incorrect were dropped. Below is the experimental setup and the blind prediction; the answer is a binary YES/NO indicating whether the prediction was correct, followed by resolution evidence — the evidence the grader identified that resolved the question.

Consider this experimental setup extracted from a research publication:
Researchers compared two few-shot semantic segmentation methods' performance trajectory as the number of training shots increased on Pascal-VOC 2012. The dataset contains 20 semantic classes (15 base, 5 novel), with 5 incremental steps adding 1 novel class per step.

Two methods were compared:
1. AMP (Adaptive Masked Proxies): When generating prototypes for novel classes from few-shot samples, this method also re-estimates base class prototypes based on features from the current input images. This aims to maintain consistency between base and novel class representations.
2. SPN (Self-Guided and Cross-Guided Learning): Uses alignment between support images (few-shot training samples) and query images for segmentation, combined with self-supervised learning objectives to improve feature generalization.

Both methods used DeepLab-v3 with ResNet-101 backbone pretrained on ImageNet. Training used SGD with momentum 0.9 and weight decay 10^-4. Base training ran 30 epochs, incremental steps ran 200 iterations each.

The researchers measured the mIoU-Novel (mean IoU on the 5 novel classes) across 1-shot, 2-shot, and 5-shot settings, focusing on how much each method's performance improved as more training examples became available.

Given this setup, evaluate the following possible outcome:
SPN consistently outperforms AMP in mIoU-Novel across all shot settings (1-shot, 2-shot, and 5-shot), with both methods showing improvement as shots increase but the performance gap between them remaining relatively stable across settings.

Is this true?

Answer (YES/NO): NO